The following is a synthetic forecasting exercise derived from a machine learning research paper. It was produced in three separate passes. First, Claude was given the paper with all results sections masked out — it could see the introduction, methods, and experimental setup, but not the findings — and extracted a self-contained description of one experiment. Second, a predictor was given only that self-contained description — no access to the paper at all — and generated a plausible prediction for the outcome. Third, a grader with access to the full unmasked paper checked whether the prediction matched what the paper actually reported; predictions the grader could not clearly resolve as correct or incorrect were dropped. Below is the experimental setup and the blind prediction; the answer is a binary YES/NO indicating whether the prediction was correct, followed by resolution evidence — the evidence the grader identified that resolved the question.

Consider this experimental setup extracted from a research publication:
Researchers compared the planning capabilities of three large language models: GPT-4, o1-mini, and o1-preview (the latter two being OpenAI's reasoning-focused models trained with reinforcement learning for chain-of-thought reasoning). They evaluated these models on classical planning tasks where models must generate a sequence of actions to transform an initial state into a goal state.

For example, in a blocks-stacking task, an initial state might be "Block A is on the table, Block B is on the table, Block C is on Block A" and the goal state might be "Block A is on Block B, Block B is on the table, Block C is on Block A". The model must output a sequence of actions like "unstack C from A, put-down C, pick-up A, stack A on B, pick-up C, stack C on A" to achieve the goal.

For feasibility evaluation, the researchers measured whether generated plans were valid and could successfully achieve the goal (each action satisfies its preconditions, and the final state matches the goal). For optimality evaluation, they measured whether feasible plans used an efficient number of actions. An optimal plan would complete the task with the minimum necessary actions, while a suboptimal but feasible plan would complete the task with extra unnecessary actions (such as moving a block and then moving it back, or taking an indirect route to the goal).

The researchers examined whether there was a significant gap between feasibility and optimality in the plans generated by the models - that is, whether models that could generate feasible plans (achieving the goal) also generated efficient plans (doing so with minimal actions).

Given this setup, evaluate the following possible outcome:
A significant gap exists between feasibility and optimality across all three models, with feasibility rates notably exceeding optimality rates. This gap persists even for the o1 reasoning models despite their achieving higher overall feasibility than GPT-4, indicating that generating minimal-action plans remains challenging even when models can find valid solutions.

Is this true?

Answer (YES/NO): NO